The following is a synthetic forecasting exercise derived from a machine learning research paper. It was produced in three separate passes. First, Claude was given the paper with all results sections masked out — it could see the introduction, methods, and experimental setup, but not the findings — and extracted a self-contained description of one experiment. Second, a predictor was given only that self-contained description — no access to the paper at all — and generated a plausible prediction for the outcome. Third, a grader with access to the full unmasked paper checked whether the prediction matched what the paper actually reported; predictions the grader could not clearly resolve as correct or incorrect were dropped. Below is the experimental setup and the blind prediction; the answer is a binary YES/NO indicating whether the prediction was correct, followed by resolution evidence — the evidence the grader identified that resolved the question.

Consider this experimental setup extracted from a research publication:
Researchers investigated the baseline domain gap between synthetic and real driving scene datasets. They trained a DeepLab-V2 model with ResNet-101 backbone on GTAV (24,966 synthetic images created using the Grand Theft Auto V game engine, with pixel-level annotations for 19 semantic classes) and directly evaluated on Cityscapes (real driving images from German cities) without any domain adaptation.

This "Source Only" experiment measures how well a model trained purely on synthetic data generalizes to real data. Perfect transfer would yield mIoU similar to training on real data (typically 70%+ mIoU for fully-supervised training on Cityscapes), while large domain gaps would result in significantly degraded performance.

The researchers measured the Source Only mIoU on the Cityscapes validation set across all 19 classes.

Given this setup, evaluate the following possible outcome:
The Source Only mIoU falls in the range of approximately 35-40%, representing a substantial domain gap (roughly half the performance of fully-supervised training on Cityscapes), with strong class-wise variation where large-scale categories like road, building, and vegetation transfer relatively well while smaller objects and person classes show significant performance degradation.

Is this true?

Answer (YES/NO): NO